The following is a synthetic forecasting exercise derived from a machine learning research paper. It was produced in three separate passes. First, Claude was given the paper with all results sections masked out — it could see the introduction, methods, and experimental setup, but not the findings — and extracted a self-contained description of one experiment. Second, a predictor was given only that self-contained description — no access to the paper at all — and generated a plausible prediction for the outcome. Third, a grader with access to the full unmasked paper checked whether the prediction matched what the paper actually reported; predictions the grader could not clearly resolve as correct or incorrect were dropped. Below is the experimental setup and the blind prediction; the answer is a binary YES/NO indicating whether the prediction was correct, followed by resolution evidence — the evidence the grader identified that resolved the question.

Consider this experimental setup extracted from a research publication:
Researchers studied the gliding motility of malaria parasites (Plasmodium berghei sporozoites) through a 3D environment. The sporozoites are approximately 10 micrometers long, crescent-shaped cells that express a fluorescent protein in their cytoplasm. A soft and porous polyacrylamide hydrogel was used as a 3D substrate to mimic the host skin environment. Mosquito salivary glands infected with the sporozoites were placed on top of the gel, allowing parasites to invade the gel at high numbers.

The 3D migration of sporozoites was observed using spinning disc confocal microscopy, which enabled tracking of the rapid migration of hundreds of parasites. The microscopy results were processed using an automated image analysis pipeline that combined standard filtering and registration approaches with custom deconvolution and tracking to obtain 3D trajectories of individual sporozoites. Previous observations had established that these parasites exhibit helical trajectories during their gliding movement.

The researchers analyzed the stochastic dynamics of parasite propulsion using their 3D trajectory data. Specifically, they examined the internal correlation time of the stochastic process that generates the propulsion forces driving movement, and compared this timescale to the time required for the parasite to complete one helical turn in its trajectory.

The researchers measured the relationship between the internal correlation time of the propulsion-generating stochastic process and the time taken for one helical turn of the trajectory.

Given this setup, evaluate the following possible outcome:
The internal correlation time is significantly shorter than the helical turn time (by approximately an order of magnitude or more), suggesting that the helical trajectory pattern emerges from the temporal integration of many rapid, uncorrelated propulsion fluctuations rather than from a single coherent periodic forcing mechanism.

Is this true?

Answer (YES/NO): NO